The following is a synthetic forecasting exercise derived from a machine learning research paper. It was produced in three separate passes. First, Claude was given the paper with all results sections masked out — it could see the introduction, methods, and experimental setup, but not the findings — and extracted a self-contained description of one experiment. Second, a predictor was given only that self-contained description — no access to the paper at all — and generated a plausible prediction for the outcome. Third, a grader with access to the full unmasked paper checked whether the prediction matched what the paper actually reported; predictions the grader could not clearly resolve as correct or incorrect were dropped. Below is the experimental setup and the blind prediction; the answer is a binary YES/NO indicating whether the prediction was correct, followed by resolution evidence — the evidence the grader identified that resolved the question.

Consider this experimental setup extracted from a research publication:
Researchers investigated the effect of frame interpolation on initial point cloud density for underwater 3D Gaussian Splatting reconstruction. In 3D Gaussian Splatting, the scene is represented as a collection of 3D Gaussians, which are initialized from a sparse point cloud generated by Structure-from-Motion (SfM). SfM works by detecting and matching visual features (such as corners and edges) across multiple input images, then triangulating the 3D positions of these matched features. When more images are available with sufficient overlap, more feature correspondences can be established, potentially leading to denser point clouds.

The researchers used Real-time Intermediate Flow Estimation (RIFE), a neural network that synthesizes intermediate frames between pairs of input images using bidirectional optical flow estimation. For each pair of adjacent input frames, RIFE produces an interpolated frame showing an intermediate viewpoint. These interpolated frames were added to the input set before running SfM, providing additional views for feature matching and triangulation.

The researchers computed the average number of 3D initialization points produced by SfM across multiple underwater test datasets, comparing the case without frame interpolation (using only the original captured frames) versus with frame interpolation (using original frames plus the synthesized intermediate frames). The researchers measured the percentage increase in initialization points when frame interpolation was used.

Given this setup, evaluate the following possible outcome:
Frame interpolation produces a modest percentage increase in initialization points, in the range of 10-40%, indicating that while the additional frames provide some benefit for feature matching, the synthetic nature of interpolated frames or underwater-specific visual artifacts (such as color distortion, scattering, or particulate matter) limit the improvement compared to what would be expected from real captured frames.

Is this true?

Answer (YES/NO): NO